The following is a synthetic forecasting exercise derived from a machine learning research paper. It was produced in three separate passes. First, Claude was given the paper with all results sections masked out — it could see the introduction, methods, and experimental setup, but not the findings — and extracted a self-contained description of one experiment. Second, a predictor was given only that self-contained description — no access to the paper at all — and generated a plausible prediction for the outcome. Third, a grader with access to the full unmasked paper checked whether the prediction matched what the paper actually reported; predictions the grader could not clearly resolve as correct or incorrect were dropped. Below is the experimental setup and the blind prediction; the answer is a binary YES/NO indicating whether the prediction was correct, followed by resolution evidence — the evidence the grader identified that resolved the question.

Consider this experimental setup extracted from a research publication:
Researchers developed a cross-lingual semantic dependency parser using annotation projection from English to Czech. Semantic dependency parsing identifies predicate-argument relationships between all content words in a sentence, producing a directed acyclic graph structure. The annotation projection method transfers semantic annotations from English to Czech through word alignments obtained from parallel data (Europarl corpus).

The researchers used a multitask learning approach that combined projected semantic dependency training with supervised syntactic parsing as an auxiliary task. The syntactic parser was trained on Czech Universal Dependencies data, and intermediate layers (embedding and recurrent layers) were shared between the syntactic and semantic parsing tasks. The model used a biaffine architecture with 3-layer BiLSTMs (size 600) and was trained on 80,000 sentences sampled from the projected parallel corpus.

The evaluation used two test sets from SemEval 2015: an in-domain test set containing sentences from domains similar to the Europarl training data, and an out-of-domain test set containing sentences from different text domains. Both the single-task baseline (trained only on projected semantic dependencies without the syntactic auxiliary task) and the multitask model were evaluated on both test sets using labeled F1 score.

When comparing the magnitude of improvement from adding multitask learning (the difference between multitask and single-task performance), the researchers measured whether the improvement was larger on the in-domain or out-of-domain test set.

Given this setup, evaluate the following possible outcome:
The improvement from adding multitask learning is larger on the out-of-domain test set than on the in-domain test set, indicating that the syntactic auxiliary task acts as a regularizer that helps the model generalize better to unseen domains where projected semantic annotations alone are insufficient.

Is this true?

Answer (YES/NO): YES